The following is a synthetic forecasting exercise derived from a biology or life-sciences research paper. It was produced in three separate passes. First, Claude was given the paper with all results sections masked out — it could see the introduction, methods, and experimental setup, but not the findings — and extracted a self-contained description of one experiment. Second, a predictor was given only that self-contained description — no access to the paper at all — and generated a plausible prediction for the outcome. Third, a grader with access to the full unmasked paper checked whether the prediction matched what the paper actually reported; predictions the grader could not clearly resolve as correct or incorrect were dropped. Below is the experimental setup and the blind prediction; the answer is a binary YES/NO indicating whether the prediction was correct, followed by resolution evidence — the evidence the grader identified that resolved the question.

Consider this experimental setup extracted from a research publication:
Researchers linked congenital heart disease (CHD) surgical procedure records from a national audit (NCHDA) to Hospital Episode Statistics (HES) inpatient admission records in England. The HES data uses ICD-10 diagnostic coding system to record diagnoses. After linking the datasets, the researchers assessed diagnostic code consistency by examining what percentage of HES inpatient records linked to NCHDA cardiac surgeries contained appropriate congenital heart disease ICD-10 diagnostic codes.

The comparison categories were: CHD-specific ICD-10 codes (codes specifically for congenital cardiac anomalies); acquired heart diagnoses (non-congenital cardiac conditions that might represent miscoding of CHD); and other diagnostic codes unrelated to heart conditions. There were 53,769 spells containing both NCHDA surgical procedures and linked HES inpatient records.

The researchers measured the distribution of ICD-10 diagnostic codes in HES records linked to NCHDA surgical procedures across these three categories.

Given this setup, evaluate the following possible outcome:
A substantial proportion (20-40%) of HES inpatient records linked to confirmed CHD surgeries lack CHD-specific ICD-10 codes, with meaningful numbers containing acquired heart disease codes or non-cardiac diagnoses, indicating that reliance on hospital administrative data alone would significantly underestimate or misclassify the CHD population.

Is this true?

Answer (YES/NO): NO